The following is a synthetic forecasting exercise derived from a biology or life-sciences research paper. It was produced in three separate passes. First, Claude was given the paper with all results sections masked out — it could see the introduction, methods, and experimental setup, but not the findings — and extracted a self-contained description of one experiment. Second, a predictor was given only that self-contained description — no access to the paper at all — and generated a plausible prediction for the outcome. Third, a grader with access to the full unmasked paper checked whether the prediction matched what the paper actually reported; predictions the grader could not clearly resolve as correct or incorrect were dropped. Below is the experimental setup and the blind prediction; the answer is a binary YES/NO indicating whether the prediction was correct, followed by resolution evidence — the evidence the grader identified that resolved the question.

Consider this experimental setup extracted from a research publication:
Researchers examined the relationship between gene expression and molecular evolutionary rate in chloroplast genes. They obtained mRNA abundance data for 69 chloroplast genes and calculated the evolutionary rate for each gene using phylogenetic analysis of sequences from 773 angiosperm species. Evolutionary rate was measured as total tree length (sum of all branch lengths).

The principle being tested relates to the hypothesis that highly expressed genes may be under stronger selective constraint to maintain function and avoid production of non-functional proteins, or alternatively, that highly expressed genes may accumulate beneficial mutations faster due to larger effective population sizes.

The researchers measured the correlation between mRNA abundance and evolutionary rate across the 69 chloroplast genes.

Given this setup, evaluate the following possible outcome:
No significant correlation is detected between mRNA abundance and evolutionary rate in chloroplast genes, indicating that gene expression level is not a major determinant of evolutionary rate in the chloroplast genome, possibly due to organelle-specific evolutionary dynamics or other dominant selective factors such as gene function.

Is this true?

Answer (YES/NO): NO